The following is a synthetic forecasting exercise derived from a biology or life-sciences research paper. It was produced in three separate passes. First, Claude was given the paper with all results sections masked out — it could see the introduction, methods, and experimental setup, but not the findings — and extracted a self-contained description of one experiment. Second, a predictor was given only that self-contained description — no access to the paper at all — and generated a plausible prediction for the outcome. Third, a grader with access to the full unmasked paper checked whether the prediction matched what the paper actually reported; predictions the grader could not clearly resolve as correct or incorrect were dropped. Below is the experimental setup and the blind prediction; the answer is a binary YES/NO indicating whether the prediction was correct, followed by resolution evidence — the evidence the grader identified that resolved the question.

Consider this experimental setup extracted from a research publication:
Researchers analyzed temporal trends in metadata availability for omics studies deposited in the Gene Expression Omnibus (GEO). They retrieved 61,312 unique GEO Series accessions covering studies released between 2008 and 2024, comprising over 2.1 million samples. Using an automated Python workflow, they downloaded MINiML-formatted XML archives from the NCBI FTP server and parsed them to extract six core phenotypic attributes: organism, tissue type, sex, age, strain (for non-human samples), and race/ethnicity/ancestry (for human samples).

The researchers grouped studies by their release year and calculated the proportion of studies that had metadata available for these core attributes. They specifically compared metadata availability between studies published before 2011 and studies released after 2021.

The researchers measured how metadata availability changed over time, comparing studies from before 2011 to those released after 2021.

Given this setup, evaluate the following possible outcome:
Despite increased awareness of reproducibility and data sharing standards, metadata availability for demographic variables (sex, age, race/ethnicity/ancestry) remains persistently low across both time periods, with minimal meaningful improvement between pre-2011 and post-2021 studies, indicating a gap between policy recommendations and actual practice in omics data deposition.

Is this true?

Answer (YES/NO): NO